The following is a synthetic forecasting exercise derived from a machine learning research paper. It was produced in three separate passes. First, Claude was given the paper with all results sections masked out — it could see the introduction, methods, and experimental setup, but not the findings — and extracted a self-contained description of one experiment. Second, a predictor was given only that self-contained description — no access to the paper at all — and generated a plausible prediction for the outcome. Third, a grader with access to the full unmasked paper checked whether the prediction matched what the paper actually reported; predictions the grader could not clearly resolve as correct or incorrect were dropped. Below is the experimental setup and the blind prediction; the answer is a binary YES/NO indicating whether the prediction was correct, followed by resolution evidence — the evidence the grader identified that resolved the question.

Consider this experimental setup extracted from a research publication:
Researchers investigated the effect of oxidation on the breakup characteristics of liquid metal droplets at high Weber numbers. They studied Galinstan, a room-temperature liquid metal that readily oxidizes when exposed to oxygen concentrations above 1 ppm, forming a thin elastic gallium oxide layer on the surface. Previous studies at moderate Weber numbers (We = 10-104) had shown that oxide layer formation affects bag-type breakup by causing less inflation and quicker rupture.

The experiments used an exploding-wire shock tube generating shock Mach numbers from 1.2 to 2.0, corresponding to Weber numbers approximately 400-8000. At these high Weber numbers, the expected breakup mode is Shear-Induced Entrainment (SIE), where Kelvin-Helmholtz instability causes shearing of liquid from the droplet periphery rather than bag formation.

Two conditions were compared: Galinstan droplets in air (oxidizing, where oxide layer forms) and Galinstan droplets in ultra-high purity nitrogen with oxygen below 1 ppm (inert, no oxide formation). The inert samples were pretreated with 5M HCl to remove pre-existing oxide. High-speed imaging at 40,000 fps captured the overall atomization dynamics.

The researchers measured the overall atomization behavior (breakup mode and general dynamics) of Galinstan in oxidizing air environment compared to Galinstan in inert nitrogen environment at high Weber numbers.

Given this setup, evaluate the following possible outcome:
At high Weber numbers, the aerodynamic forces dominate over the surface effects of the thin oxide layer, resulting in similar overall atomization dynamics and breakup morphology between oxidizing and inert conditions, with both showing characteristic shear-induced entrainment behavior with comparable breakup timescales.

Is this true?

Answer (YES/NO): NO